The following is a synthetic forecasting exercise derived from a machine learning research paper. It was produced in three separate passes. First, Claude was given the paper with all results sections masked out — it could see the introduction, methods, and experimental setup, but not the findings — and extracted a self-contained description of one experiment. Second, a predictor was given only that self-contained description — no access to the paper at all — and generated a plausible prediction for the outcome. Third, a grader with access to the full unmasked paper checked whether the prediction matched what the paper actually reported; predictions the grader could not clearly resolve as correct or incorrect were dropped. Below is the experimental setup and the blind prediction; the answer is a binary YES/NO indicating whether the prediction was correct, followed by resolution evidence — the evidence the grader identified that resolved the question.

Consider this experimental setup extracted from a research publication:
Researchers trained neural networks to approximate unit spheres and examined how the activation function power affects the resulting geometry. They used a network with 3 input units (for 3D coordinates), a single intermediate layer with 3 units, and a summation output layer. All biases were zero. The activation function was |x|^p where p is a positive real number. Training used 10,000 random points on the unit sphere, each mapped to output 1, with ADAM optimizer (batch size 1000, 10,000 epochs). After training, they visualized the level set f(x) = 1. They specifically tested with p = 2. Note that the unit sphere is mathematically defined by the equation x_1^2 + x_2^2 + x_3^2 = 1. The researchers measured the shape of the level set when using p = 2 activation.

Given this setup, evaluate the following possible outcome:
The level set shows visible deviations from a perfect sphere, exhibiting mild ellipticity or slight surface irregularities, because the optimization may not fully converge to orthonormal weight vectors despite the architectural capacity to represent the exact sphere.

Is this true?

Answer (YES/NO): NO